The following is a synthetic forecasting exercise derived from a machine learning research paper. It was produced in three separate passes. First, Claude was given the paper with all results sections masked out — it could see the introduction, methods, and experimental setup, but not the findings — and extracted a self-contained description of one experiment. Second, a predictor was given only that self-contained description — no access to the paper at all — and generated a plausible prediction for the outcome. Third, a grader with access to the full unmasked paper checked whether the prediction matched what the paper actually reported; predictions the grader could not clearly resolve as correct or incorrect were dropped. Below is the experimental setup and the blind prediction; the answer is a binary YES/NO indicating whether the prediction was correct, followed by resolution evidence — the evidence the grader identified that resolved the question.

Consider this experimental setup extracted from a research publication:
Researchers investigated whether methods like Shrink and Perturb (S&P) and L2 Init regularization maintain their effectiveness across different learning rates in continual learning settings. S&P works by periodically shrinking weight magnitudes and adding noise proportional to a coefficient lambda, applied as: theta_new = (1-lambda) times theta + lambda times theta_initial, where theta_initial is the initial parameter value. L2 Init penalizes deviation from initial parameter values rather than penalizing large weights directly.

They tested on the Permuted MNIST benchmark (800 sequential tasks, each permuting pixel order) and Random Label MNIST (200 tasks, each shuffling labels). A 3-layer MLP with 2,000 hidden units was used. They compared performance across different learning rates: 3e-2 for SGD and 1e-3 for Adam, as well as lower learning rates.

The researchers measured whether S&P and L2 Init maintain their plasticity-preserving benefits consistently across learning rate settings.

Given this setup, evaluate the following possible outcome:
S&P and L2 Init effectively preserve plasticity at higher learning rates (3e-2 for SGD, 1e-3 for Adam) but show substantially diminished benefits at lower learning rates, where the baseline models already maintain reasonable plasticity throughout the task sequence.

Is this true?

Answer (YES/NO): NO